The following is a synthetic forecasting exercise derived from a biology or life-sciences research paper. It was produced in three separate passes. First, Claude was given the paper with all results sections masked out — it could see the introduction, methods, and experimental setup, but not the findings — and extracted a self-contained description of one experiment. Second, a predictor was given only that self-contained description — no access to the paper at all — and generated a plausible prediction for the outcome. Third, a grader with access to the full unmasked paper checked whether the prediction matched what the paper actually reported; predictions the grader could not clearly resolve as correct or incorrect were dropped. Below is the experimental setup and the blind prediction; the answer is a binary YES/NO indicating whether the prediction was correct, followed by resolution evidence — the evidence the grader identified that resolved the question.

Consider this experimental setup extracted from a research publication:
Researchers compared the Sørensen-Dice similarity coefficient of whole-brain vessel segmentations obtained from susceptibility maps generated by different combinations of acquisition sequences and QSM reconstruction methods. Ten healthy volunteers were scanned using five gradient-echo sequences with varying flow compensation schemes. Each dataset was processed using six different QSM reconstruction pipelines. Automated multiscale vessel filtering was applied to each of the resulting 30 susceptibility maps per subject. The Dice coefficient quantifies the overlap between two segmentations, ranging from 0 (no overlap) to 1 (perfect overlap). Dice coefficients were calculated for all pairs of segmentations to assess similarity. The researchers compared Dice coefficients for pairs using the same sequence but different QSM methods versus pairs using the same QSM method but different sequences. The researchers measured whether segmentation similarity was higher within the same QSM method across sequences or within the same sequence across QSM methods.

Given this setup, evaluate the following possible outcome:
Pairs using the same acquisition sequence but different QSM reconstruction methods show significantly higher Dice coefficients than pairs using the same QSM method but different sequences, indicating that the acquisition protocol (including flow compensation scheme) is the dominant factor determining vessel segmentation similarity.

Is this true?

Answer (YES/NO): NO